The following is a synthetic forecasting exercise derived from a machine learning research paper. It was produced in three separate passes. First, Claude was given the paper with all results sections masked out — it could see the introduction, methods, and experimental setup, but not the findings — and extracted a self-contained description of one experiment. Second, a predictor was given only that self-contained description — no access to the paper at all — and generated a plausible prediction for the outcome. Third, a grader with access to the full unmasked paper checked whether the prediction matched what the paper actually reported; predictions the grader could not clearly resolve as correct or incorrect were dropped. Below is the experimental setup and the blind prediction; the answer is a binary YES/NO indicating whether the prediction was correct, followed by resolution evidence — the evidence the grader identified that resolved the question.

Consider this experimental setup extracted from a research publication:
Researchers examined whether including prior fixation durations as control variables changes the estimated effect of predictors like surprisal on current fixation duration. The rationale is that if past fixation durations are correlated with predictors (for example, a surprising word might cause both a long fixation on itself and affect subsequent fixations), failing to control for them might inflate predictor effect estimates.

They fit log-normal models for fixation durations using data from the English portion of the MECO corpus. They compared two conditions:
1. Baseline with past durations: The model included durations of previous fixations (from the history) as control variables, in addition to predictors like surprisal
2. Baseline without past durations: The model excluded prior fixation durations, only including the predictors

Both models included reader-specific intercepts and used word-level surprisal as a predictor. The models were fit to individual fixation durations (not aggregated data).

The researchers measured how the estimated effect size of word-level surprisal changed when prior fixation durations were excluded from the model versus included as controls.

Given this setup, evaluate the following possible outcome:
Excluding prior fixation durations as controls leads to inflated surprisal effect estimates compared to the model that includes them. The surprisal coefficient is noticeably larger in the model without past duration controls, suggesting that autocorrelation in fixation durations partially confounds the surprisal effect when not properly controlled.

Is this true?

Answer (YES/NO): YES